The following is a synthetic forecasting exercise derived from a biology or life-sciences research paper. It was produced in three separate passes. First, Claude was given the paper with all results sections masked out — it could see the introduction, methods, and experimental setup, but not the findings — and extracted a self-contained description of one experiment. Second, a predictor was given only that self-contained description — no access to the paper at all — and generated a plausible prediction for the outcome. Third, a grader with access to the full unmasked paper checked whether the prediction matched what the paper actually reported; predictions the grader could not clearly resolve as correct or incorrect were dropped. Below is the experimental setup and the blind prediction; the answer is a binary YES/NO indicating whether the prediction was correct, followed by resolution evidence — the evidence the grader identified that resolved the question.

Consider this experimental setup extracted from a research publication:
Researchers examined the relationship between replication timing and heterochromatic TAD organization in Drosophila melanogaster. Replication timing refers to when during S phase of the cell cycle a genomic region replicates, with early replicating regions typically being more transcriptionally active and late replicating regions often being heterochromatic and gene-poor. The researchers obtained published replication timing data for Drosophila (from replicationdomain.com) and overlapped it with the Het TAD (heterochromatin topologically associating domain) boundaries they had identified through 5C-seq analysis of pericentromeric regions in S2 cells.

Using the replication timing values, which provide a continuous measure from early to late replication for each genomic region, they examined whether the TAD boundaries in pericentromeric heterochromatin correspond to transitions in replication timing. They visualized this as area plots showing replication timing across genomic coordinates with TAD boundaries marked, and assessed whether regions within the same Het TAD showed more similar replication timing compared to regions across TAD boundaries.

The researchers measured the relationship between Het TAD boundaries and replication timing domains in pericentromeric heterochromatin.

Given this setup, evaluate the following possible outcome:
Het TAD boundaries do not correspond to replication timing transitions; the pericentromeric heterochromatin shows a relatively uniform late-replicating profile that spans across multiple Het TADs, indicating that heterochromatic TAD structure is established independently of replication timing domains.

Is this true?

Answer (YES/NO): NO